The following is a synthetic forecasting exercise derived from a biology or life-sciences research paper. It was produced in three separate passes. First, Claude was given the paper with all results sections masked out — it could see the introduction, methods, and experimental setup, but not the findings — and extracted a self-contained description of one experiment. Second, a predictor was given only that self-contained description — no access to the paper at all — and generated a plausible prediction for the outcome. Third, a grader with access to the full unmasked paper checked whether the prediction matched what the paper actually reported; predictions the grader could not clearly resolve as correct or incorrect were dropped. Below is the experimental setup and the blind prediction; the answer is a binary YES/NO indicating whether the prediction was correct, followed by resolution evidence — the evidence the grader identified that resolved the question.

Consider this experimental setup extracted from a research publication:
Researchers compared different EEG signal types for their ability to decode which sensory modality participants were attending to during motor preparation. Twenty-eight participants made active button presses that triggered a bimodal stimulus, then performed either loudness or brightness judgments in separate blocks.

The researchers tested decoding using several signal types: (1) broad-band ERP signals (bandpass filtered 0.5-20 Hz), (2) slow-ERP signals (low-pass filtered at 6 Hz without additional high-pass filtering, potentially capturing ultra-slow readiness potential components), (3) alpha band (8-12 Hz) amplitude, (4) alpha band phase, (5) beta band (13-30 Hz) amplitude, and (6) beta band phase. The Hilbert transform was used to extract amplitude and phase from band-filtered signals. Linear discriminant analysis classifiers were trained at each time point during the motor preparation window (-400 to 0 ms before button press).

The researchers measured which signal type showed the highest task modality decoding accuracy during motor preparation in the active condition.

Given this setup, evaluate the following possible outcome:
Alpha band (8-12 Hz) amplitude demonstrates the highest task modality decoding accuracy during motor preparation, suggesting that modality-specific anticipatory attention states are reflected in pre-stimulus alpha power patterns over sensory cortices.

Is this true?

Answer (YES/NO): NO